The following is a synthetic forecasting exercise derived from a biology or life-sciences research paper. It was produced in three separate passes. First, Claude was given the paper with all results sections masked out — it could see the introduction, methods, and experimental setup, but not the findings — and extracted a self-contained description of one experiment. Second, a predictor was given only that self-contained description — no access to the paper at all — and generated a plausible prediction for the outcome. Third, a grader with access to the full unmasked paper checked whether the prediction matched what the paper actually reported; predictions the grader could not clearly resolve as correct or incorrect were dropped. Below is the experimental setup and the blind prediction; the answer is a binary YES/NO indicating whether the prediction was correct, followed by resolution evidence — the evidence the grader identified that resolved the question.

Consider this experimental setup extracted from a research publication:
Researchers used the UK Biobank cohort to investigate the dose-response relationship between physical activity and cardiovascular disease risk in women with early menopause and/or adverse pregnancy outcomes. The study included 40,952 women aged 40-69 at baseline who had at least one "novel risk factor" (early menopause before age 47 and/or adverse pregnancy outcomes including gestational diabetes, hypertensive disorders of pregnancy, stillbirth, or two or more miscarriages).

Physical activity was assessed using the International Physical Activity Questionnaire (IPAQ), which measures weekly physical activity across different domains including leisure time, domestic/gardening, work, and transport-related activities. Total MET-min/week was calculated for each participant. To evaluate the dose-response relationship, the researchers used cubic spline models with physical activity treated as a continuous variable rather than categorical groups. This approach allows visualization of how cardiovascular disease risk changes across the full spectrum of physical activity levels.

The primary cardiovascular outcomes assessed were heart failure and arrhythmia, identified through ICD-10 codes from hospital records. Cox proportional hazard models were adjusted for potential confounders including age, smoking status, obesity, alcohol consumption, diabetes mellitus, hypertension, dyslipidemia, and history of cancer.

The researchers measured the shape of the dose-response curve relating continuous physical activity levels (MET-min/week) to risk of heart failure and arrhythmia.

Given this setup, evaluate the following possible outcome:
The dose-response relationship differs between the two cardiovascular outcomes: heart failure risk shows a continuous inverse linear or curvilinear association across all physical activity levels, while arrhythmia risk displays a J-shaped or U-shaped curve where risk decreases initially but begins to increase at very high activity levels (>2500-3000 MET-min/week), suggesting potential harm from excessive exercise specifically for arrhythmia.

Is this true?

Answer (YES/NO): NO